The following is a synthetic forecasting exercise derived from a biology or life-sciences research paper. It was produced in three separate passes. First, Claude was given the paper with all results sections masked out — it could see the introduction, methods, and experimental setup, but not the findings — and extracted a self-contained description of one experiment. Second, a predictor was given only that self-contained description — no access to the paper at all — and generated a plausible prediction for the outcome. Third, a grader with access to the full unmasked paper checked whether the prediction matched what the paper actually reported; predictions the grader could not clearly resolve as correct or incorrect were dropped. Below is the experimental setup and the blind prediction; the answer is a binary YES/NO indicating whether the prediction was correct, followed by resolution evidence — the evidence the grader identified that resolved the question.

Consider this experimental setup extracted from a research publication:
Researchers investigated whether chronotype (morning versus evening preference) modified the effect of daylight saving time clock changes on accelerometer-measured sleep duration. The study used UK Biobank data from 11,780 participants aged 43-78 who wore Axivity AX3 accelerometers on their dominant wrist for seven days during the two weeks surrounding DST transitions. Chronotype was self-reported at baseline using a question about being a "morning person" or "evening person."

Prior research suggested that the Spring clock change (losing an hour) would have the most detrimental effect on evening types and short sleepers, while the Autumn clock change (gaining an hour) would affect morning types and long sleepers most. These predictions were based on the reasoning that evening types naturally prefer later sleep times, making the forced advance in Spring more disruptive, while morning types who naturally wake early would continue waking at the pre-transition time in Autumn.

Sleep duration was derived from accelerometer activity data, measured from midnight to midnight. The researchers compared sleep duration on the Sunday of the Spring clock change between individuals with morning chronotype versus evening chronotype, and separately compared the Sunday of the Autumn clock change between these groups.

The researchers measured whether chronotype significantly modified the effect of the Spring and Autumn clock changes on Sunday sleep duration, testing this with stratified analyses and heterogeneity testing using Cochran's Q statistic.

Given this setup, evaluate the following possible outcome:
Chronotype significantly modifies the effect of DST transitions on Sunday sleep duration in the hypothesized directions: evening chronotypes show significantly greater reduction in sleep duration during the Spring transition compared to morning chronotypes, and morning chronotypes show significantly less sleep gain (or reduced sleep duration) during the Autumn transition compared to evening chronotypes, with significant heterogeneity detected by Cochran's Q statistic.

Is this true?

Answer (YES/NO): NO